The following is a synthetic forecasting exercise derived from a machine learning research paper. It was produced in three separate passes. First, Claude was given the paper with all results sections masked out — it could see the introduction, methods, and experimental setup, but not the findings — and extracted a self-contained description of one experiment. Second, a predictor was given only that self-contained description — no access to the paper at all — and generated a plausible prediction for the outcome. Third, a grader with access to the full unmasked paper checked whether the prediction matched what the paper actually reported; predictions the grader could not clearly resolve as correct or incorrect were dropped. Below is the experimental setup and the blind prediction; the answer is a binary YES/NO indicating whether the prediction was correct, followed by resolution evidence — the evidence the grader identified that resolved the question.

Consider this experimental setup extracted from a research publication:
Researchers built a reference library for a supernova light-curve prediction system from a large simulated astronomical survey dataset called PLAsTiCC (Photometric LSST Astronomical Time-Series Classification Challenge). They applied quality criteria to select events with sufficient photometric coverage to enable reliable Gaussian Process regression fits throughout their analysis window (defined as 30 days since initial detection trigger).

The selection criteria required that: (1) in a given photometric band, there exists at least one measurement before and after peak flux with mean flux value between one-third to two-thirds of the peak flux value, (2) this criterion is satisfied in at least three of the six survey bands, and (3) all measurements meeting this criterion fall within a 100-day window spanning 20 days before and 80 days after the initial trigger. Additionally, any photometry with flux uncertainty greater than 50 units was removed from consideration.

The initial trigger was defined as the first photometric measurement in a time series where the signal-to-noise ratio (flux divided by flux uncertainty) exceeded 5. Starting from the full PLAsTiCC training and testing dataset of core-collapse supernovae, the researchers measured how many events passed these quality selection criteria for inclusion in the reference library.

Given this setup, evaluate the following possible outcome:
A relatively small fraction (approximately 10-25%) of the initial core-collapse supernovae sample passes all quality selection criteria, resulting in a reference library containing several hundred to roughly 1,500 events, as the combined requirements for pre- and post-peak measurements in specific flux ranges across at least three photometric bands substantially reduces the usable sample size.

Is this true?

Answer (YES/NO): NO